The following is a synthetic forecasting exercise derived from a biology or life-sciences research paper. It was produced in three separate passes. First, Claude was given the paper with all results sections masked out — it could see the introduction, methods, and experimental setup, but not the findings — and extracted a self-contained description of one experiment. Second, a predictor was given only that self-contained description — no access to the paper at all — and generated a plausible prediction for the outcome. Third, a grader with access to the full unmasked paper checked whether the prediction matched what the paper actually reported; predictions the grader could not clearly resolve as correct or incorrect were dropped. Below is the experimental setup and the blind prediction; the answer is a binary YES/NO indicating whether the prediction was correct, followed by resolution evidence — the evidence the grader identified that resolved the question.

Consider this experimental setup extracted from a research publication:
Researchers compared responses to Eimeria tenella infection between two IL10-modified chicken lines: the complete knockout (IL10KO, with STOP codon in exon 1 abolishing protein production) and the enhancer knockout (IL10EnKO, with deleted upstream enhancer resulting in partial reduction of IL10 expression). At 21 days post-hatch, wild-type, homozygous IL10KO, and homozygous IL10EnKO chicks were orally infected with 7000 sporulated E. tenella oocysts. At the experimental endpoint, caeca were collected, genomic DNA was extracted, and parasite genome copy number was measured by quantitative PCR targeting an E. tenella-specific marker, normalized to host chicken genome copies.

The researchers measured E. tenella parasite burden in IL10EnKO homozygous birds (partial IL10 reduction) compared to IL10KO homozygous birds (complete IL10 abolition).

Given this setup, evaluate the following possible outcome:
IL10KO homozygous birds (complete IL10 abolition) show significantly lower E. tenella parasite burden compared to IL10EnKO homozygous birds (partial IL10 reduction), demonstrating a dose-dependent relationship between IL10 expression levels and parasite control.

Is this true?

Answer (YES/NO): YES